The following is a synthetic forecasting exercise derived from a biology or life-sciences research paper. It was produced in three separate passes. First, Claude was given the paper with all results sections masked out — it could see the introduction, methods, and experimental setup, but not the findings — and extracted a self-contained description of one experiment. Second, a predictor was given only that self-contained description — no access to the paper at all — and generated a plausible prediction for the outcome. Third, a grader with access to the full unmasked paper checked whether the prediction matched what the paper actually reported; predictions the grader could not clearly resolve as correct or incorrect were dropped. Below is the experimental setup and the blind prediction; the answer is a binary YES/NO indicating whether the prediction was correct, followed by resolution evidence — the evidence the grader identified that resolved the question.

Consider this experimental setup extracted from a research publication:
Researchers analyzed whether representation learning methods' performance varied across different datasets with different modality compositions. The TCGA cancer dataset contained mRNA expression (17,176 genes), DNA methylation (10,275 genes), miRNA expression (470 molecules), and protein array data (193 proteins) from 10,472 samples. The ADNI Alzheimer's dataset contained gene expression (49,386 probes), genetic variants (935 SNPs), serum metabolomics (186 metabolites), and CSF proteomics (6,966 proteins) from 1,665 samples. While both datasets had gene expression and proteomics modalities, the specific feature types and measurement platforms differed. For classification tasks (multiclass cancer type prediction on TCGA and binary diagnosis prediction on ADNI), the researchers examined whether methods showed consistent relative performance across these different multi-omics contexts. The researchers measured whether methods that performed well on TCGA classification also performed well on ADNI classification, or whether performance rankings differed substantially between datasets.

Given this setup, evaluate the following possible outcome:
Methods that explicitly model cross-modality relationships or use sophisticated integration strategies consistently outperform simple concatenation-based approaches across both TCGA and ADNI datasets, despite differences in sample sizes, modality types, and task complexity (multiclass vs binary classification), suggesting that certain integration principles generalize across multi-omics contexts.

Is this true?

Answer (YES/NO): NO